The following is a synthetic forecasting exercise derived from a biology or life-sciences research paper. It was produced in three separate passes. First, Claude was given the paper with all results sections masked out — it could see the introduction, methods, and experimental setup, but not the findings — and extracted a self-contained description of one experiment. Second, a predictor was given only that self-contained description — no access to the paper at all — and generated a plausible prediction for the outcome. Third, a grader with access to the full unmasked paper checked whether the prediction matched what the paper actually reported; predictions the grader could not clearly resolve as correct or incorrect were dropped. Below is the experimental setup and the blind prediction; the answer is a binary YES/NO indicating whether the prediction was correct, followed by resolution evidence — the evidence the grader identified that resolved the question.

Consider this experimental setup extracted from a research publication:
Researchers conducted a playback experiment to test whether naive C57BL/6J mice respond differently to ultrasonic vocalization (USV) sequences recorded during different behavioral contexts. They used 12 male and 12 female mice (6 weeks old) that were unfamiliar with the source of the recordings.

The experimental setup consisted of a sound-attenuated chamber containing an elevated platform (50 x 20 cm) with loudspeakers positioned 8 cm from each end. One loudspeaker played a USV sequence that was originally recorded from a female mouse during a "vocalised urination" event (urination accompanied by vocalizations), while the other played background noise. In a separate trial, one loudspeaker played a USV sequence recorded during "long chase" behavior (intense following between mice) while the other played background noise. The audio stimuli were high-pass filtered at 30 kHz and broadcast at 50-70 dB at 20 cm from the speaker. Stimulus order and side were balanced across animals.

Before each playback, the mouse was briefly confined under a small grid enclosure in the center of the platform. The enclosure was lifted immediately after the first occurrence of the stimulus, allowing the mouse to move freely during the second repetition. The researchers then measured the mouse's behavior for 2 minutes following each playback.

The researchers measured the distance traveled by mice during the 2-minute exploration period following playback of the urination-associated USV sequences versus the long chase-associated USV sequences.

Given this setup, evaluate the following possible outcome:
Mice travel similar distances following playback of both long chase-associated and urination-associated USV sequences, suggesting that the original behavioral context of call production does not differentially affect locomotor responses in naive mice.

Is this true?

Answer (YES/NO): NO